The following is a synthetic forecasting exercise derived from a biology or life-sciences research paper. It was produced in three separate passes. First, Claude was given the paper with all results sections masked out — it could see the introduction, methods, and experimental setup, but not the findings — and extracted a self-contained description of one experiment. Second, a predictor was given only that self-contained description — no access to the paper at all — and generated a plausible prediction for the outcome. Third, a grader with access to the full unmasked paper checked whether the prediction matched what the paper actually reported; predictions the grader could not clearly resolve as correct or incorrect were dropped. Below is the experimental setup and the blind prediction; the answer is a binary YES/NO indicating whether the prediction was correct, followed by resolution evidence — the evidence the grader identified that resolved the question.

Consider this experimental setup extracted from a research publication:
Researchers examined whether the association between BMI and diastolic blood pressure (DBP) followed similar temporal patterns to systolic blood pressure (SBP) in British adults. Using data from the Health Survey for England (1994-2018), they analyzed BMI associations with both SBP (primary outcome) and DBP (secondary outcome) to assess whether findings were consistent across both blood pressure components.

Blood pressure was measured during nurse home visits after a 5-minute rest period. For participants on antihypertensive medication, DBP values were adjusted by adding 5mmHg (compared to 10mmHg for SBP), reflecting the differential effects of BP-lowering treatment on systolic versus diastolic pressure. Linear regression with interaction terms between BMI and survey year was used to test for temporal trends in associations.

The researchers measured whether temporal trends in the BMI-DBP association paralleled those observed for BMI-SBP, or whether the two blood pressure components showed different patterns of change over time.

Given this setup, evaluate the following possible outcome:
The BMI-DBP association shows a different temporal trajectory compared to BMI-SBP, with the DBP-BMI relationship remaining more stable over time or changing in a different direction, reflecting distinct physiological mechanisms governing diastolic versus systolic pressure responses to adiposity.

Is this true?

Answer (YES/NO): NO